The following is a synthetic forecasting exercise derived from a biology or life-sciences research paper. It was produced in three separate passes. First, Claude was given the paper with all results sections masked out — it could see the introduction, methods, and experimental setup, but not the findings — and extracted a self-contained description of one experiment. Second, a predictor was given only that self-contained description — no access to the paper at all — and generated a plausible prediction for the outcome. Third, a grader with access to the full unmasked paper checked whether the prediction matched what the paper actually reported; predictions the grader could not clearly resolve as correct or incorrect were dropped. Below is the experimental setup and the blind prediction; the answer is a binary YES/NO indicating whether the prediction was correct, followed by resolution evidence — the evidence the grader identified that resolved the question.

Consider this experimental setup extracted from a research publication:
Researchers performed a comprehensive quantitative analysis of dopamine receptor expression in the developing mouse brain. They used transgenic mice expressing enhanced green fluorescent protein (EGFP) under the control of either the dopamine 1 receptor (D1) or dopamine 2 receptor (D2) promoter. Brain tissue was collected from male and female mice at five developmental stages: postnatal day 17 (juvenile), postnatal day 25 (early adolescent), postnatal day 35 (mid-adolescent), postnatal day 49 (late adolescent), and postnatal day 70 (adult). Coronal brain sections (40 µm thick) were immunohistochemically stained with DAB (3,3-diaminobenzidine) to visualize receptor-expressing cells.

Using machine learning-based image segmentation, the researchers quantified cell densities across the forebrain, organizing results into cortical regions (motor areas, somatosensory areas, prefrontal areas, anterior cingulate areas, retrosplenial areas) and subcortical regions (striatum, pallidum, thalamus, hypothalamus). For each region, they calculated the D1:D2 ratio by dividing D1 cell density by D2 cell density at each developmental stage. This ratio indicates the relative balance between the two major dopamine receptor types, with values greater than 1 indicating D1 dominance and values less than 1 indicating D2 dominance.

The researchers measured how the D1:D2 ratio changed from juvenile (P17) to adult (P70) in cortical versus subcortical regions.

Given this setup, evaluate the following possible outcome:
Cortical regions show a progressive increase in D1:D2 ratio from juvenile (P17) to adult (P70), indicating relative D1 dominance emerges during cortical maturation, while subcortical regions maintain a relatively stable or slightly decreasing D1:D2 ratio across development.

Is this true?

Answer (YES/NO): NO